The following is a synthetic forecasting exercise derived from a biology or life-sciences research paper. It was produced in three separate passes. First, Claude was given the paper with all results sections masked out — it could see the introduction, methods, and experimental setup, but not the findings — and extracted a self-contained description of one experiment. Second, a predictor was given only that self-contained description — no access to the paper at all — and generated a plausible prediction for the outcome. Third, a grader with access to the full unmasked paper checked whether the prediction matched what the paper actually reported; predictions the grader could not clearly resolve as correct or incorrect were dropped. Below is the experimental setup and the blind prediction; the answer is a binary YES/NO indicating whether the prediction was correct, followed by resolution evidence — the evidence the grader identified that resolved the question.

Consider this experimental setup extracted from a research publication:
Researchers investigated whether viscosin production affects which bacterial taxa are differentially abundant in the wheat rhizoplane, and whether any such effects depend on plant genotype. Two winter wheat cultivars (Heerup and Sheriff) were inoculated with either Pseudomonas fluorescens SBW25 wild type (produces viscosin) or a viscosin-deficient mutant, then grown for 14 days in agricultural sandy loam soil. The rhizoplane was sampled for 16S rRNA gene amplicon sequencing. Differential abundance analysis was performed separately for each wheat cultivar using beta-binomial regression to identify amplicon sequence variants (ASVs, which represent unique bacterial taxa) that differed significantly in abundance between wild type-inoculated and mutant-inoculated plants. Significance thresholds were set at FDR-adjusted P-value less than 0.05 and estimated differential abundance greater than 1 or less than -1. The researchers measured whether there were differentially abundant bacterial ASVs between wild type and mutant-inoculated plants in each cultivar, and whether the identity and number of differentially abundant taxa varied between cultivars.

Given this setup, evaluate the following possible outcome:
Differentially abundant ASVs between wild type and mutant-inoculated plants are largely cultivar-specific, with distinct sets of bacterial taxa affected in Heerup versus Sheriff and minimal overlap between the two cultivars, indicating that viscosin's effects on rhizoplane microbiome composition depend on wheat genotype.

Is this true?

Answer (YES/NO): YES